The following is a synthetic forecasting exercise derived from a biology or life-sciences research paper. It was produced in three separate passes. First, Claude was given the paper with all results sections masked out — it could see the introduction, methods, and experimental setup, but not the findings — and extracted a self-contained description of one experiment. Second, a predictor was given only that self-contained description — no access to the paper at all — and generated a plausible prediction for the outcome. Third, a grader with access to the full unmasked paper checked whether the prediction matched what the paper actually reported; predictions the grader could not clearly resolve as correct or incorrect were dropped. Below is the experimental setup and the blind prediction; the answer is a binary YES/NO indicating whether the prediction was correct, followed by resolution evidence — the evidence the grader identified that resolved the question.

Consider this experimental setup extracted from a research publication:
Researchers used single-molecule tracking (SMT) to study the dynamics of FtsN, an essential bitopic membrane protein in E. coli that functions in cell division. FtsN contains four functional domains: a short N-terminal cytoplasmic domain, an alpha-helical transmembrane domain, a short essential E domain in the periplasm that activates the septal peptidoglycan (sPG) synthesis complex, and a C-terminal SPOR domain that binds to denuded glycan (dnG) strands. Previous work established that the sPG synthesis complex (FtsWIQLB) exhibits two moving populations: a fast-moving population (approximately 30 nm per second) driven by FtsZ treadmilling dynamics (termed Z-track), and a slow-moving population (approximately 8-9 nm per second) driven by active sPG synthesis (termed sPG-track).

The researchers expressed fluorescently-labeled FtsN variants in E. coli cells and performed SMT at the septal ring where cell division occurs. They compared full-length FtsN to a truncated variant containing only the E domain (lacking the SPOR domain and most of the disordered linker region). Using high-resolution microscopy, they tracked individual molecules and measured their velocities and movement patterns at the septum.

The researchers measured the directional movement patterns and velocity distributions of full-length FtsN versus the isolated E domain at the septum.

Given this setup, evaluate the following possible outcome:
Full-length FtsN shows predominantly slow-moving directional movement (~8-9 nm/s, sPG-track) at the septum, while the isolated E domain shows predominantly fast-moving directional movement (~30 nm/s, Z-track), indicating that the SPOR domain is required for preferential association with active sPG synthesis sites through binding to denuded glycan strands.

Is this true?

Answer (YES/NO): NO